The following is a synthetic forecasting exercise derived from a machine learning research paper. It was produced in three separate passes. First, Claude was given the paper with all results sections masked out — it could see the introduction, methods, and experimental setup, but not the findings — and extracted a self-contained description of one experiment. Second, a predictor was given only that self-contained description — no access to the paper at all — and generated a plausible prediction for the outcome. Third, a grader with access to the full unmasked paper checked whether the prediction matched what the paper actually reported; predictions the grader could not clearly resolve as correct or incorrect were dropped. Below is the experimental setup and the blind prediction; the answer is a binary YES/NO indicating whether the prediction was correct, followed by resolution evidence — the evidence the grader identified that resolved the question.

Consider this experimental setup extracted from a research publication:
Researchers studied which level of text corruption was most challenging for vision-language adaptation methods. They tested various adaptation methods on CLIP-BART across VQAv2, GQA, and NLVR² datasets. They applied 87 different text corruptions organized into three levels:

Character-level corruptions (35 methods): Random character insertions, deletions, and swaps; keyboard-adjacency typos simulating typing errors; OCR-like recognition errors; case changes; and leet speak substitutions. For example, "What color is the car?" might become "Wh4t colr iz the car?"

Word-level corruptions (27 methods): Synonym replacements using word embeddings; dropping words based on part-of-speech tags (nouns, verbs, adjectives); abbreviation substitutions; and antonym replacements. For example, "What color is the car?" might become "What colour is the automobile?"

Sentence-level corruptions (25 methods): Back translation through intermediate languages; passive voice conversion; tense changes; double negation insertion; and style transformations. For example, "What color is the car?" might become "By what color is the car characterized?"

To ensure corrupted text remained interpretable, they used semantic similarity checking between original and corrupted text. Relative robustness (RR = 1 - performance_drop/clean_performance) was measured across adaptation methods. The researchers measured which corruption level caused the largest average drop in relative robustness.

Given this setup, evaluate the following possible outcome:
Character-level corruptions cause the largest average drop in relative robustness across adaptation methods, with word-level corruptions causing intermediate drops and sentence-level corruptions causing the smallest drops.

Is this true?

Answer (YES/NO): YES